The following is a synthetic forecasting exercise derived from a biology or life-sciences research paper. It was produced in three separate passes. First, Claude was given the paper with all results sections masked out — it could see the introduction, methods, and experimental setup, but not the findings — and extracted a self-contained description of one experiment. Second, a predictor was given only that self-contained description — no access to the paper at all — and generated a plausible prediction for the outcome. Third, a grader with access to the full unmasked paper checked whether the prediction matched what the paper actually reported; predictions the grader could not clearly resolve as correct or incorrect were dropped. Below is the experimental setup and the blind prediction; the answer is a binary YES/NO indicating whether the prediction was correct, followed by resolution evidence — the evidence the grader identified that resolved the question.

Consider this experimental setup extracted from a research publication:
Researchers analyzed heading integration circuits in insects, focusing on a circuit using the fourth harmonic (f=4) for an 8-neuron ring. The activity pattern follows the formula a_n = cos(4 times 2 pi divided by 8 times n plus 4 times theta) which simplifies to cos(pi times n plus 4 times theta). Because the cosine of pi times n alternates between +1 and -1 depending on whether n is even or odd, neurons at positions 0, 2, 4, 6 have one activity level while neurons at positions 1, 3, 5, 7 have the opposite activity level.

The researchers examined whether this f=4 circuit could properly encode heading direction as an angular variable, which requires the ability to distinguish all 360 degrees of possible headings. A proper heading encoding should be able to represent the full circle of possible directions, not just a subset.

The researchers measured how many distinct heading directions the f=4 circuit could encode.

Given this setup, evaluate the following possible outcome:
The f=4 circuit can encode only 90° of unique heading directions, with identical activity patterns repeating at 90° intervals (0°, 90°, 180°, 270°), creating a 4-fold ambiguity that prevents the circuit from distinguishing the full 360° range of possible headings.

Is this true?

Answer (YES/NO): NO